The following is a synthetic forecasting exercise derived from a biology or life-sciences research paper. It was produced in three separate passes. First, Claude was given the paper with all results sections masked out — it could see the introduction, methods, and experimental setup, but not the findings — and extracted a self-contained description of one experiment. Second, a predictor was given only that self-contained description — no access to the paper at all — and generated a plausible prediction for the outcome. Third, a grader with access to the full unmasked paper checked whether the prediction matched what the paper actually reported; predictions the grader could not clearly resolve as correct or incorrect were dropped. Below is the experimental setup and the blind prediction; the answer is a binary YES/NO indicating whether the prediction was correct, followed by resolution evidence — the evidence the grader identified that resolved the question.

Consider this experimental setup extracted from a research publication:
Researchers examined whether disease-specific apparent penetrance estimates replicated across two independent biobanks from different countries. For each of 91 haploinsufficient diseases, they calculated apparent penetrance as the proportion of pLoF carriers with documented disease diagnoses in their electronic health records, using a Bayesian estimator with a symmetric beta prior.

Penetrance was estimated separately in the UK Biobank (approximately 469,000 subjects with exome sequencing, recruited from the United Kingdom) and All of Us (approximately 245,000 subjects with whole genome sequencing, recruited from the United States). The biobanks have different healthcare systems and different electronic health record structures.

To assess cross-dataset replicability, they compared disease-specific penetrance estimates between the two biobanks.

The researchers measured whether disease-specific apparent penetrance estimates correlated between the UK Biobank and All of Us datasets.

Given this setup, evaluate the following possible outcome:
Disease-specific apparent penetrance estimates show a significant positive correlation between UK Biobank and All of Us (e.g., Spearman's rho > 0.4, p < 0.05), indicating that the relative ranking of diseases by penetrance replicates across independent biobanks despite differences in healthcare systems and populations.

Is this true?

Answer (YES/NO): YES